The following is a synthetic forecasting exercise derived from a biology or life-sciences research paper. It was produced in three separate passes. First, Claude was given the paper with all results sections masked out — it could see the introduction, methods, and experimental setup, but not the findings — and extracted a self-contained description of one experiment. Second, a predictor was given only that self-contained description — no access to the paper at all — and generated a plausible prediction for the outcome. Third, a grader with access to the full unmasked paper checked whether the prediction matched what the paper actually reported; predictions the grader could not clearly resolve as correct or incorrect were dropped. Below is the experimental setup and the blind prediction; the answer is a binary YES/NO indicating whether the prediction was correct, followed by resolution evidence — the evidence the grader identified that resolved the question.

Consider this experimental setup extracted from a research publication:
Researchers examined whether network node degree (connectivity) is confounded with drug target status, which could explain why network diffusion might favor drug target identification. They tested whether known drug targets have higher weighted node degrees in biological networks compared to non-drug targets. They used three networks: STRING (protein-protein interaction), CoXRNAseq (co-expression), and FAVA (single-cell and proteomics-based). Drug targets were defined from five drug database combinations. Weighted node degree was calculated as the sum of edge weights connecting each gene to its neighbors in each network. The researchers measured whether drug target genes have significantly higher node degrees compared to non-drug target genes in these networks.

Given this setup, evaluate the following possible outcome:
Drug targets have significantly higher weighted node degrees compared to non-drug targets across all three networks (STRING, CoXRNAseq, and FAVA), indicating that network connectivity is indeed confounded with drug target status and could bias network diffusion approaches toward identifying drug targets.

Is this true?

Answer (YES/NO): YES